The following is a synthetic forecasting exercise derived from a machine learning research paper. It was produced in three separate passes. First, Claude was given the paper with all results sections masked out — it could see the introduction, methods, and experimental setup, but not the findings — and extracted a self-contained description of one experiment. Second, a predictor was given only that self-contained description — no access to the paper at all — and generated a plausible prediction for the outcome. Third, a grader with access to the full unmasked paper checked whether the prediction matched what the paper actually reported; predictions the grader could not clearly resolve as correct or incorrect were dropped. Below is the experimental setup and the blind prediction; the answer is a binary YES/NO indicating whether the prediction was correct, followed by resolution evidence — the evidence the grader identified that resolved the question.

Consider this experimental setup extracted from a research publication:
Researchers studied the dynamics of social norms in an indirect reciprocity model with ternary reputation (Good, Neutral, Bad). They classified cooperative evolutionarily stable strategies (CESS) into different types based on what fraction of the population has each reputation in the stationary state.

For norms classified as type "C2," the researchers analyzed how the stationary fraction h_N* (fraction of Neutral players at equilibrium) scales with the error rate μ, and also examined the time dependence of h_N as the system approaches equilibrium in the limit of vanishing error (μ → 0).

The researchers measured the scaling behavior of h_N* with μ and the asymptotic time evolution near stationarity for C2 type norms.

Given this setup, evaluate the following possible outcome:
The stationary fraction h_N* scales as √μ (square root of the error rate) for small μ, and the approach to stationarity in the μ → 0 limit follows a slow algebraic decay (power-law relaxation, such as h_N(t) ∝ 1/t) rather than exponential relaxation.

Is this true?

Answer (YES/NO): YES